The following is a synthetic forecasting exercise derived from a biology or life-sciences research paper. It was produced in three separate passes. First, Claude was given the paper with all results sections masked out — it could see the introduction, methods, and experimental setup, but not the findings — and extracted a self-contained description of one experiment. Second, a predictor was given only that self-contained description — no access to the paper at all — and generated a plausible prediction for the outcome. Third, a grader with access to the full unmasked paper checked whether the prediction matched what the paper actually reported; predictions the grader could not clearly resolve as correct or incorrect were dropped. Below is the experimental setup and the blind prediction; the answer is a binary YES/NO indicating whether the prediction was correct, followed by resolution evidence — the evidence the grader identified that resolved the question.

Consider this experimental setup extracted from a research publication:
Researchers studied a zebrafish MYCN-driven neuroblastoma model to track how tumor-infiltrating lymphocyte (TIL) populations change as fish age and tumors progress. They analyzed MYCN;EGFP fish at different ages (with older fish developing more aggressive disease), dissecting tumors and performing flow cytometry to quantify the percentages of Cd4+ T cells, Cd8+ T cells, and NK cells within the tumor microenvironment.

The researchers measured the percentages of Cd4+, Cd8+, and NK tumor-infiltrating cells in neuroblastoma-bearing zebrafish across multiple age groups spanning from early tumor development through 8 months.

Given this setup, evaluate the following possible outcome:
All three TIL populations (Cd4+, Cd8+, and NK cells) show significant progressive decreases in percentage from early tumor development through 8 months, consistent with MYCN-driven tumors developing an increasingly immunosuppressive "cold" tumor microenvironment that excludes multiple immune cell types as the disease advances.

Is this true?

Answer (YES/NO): NO